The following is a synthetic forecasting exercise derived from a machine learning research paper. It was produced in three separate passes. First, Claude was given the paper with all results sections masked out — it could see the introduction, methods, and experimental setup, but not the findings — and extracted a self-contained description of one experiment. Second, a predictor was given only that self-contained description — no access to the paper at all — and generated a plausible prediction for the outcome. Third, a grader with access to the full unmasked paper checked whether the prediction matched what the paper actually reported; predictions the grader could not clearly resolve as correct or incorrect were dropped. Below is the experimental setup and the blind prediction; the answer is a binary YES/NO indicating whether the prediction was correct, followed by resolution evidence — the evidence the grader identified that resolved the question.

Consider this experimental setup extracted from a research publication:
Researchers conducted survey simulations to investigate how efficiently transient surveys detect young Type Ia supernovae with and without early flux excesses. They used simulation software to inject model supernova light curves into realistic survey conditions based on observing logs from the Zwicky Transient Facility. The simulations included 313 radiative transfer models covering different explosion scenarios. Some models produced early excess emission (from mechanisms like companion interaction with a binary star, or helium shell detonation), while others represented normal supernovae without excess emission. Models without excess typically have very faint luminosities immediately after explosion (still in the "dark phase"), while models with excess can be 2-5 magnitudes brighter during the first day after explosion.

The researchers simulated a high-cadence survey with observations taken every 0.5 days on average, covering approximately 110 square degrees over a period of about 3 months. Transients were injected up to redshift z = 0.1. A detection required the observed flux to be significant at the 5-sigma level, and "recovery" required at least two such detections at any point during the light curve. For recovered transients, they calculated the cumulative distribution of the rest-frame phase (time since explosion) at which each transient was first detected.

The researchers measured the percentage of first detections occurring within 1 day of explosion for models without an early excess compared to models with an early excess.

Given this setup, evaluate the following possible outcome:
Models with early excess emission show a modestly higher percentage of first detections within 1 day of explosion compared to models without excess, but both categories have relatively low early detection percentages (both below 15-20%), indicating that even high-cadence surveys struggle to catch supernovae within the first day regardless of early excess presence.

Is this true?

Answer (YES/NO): NO